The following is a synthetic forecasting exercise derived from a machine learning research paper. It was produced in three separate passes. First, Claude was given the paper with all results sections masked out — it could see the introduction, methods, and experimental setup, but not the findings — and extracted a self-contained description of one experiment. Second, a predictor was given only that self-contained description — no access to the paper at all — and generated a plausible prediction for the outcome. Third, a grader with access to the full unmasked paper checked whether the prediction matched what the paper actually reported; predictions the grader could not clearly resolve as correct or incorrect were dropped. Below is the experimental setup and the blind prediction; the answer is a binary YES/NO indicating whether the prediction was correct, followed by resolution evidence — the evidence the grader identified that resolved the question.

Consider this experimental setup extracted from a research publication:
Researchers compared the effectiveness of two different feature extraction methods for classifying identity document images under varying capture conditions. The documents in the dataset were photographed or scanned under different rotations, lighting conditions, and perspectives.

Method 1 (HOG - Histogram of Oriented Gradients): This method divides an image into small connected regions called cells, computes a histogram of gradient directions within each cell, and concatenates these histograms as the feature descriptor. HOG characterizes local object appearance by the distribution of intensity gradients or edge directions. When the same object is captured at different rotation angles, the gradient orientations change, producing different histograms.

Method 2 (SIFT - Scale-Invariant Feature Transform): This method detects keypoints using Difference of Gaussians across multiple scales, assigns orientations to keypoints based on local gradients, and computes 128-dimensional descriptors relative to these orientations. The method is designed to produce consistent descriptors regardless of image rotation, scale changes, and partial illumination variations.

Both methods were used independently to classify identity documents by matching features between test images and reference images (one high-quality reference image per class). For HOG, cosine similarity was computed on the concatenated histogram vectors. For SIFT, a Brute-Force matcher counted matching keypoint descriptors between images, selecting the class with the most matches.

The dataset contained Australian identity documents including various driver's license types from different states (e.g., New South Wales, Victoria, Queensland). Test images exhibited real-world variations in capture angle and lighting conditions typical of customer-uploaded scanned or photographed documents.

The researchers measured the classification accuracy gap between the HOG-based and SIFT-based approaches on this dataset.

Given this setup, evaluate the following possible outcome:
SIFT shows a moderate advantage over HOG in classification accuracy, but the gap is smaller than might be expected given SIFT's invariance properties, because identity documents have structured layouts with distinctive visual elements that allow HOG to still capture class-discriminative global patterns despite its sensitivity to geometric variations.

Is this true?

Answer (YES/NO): NO